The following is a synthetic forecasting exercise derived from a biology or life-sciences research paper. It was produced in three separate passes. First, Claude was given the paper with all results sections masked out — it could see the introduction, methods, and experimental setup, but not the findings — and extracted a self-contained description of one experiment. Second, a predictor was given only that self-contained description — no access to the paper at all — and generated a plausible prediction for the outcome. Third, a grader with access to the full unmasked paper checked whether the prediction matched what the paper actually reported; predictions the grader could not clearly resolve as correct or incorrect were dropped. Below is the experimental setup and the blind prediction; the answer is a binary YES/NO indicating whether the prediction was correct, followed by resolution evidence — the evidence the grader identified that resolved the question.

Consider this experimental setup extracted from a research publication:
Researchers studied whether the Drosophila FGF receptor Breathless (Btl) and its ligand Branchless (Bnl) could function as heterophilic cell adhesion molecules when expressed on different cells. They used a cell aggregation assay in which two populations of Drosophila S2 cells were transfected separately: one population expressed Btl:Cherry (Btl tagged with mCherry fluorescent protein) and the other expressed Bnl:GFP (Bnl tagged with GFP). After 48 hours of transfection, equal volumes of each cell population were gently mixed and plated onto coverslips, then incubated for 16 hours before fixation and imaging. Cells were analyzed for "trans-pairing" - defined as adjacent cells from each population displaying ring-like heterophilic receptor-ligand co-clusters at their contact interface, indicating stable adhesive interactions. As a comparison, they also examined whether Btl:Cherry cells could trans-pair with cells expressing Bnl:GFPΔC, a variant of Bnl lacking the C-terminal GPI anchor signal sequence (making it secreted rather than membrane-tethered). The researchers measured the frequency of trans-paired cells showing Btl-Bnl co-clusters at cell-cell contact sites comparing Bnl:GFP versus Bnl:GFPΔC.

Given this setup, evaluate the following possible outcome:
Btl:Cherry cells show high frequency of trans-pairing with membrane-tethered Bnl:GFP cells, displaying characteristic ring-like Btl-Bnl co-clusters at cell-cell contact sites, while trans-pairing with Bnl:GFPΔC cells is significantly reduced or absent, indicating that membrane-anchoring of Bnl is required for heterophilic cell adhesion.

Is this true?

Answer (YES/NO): YES